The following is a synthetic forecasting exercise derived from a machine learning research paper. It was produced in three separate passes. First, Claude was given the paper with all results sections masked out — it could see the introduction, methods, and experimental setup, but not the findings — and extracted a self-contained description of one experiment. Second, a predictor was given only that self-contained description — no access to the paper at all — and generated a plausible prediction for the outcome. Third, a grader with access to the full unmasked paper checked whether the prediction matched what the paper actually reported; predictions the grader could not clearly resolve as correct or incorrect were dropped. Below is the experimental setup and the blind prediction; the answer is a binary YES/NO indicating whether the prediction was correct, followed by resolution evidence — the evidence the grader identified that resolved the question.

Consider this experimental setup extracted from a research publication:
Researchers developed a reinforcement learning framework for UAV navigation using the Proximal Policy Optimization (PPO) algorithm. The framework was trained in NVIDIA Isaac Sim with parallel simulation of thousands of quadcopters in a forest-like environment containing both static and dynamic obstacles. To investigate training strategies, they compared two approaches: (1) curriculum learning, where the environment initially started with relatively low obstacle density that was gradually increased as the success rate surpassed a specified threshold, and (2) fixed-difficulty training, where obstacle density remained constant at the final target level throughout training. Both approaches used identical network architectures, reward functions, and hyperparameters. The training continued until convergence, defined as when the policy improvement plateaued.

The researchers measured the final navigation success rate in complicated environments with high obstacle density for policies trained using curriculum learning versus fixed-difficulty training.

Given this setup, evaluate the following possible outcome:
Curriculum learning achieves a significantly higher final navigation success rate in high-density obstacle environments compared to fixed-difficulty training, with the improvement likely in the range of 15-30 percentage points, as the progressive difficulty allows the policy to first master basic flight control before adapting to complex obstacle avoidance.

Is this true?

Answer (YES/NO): NO